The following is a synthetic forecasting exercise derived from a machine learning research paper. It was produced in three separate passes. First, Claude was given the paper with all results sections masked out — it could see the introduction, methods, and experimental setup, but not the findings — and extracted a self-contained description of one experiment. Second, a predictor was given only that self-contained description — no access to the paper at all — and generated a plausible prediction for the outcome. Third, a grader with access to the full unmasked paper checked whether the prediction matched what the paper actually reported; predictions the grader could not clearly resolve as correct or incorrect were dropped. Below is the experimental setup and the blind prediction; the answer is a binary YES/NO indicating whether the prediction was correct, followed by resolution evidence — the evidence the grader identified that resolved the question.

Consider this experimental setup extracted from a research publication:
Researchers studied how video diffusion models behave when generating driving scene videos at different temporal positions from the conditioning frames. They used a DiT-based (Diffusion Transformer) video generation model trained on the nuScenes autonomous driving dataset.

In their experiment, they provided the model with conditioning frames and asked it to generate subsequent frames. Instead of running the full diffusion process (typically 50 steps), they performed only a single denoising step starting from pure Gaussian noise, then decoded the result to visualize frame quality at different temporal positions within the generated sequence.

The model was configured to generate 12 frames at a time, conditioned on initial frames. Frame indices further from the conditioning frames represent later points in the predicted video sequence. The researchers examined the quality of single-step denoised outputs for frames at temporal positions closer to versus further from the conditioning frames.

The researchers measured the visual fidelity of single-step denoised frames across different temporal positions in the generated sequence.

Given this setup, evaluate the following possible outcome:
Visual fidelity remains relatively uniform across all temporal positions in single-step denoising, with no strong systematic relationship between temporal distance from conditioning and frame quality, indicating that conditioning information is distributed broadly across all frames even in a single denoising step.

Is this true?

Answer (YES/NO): NO